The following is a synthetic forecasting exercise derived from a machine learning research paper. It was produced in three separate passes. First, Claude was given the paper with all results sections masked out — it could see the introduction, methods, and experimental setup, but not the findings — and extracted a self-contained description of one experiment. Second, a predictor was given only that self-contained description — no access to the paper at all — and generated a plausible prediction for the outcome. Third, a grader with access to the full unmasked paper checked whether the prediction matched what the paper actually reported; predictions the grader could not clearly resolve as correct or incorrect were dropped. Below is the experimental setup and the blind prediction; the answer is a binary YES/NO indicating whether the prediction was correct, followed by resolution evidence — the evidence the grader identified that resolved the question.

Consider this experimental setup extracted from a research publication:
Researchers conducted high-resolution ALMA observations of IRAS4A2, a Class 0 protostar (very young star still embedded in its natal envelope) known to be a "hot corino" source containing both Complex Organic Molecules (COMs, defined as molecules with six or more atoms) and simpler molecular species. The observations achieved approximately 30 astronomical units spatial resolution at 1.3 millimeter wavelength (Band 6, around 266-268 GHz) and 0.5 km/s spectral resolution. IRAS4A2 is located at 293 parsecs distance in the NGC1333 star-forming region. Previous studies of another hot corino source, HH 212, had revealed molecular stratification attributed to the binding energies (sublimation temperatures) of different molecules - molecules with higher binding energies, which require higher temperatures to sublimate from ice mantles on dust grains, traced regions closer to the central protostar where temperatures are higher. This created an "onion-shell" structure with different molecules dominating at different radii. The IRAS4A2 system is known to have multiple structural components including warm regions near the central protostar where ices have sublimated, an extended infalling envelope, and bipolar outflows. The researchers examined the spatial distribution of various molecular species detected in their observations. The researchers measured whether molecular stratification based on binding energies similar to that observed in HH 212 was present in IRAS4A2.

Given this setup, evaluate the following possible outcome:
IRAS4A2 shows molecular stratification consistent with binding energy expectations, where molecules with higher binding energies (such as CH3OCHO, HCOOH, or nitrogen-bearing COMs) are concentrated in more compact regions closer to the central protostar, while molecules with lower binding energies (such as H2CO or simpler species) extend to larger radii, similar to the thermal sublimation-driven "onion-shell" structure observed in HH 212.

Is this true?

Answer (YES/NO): NO